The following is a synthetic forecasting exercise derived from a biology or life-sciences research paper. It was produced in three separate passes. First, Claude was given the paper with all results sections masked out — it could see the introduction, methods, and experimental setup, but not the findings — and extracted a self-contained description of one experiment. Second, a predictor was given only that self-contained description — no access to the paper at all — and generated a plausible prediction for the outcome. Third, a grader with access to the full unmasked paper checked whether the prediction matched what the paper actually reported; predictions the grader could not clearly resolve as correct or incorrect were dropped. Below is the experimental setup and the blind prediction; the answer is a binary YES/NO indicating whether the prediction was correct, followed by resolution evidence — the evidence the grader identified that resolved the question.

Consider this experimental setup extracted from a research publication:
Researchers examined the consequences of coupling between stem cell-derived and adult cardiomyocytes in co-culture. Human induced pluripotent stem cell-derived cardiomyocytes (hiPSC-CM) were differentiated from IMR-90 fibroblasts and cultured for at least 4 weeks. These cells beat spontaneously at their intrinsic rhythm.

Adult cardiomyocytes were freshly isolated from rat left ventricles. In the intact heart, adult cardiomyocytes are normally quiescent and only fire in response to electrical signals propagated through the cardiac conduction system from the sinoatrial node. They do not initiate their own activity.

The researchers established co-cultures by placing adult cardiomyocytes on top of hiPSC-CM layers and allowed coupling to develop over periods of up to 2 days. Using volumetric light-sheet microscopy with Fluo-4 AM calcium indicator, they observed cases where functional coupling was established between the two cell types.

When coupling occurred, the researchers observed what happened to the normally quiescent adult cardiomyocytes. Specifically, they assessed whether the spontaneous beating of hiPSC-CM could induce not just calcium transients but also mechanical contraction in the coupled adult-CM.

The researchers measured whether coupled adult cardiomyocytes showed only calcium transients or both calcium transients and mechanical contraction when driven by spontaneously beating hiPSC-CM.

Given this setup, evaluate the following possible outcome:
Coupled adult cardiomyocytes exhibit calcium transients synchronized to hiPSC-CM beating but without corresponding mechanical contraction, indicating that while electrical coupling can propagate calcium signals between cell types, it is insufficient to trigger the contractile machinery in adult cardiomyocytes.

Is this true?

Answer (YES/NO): NO